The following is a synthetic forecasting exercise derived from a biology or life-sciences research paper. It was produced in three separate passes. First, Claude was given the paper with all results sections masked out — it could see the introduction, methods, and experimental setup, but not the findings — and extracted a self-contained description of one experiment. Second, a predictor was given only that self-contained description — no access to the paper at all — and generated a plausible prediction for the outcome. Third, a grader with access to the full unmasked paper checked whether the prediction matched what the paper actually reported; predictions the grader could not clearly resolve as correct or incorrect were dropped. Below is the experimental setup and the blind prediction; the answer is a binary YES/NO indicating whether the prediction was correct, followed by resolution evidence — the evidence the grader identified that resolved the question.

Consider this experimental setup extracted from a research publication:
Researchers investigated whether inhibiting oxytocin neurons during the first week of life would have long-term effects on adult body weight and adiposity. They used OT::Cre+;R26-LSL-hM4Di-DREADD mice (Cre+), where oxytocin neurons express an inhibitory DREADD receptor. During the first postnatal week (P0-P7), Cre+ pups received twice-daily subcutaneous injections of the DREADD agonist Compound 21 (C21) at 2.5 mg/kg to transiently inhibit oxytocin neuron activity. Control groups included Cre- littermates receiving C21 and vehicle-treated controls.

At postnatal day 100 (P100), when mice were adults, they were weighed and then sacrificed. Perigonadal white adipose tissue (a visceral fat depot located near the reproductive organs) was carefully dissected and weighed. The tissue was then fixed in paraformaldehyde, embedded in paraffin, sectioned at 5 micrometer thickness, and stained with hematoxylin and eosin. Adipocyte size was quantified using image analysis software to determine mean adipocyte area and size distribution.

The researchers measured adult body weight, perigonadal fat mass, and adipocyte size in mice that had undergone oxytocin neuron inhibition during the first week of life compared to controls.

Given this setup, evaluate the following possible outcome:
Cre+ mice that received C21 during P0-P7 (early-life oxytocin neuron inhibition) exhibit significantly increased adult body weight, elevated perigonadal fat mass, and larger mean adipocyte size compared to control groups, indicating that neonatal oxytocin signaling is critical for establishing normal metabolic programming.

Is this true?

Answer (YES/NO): NO